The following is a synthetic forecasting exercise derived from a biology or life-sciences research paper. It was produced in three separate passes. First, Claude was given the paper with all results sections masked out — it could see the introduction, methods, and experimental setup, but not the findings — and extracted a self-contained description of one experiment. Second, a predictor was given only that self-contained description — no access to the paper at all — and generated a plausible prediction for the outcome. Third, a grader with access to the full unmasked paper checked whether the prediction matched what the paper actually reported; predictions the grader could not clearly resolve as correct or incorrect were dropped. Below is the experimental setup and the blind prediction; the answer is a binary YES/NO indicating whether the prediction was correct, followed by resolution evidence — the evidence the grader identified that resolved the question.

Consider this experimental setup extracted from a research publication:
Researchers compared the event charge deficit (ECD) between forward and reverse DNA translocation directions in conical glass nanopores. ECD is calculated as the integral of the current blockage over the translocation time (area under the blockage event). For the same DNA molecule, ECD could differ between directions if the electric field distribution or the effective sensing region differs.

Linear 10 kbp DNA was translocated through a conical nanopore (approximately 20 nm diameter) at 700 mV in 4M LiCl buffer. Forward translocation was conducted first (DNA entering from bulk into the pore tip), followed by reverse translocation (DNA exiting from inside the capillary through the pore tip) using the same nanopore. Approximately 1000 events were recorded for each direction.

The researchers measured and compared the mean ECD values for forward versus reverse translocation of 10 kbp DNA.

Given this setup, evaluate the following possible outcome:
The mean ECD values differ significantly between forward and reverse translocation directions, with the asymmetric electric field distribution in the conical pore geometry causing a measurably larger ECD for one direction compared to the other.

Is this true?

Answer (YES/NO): YES